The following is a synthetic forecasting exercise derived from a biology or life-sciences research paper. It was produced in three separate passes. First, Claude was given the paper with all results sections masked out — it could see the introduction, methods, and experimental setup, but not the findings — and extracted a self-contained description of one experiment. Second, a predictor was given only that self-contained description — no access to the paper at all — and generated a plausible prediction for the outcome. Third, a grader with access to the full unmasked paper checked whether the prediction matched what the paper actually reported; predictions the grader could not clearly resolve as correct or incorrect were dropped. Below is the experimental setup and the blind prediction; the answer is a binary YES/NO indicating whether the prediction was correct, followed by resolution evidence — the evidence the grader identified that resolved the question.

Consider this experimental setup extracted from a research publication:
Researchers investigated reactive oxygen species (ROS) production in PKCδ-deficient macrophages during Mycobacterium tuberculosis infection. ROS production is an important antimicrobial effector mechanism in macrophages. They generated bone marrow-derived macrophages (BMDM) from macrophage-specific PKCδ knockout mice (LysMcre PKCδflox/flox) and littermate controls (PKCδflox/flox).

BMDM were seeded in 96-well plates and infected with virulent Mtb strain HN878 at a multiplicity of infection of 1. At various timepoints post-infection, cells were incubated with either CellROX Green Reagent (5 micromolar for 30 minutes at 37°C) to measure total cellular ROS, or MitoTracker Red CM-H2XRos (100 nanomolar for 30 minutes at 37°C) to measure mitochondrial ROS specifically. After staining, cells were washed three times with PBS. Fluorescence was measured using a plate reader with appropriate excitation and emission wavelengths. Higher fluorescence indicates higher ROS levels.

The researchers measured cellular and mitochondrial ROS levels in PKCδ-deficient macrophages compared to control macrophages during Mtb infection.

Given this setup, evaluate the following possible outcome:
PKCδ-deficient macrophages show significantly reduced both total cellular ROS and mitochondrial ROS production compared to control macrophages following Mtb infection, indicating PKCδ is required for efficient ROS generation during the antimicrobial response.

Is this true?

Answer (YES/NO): NO